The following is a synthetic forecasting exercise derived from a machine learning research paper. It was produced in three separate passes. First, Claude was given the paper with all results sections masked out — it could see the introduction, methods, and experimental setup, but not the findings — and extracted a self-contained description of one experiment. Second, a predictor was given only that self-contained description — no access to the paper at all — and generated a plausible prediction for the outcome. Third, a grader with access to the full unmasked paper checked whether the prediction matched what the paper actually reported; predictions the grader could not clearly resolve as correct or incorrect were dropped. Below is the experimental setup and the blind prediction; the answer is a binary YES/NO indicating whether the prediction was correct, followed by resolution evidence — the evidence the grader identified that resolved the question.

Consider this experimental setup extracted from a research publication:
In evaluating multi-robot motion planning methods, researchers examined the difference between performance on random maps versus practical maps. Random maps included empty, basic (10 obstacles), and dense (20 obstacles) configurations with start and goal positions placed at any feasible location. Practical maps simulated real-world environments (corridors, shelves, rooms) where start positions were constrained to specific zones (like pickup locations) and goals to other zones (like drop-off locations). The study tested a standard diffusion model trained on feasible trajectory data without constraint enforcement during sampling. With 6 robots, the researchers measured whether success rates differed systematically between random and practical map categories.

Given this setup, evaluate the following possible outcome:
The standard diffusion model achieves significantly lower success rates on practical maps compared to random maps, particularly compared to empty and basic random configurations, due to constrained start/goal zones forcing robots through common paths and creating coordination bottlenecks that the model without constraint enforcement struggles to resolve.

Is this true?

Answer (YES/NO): NO